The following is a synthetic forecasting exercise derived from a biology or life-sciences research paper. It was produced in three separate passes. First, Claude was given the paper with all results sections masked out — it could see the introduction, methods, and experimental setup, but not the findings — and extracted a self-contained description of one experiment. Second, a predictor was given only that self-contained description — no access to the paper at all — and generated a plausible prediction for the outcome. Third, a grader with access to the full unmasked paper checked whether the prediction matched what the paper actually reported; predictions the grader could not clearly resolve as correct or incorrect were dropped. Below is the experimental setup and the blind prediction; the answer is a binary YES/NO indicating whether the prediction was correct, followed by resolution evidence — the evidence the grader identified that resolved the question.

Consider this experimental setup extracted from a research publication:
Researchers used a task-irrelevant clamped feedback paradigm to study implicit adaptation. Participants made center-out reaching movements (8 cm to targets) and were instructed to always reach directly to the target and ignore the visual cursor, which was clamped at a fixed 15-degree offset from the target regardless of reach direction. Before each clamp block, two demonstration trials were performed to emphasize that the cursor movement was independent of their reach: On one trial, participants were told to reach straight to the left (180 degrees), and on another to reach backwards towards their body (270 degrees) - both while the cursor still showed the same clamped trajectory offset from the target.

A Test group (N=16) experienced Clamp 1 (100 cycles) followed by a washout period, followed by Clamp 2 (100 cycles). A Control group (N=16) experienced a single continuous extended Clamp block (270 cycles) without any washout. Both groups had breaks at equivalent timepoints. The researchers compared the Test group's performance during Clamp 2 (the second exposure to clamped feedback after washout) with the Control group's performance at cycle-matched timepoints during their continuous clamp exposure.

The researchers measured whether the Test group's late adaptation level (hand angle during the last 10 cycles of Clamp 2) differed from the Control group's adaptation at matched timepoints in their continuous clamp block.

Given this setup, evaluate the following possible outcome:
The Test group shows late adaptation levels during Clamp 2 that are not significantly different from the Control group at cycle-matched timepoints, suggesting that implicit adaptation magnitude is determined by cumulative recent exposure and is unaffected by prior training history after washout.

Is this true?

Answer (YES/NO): NO